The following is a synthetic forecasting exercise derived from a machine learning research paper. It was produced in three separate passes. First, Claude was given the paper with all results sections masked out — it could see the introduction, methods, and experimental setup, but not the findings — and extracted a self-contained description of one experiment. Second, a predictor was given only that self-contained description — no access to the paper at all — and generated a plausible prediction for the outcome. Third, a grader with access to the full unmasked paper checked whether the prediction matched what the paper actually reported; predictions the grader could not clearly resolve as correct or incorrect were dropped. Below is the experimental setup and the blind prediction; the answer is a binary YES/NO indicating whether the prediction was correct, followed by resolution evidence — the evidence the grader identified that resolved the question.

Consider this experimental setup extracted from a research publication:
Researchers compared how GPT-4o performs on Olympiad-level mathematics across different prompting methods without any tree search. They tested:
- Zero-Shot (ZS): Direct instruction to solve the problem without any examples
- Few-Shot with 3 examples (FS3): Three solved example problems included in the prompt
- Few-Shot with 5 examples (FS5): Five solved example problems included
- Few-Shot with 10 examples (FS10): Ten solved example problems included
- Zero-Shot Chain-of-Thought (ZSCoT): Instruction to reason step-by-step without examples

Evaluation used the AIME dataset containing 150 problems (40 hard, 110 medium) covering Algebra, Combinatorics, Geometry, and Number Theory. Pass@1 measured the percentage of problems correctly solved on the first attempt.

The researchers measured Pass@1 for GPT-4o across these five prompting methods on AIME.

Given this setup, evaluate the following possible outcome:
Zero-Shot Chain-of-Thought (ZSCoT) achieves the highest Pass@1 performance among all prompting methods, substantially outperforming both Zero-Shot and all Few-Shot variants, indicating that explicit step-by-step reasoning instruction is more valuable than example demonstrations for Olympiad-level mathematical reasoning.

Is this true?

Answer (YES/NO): YES